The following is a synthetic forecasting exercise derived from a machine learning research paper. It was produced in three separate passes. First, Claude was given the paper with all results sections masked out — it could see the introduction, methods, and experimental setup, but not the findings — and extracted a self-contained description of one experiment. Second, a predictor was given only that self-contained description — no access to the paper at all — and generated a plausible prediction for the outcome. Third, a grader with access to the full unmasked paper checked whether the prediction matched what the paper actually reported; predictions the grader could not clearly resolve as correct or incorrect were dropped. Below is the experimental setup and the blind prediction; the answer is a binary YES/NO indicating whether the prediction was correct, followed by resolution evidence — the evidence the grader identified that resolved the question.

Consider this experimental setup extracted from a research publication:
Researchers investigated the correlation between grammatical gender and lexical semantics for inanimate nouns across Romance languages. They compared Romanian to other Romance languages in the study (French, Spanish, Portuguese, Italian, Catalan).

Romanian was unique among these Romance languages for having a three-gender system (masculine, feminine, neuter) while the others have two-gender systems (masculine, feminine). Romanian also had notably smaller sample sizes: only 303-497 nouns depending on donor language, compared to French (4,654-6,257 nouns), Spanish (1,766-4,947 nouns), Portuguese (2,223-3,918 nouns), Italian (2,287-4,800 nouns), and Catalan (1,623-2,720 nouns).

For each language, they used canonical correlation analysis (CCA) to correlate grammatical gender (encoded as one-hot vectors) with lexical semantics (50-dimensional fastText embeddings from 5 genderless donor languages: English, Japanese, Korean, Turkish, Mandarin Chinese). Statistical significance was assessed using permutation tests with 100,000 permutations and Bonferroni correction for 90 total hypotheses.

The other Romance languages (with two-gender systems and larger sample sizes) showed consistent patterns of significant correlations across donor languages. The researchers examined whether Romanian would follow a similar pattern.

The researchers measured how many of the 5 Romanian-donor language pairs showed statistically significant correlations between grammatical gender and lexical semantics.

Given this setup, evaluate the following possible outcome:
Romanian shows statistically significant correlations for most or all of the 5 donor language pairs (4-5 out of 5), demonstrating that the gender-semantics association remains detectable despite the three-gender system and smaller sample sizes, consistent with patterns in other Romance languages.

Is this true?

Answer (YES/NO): NO